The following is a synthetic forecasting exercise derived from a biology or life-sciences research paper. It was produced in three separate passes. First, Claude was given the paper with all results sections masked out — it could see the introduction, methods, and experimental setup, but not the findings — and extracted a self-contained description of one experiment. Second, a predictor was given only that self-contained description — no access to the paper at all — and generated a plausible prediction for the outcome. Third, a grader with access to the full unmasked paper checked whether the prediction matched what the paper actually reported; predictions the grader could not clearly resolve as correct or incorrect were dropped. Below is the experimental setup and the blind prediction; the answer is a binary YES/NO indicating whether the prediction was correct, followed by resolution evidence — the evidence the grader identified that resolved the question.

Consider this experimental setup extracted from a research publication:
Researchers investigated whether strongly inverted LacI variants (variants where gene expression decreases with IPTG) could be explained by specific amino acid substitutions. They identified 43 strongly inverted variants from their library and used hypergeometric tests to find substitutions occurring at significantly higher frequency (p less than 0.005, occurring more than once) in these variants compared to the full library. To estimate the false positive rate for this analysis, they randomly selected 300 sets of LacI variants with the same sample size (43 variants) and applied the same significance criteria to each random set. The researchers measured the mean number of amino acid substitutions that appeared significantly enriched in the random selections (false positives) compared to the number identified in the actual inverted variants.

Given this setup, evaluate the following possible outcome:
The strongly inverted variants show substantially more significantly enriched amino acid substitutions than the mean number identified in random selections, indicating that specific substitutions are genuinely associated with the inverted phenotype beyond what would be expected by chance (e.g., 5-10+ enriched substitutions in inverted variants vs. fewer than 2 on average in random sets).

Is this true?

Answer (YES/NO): YES